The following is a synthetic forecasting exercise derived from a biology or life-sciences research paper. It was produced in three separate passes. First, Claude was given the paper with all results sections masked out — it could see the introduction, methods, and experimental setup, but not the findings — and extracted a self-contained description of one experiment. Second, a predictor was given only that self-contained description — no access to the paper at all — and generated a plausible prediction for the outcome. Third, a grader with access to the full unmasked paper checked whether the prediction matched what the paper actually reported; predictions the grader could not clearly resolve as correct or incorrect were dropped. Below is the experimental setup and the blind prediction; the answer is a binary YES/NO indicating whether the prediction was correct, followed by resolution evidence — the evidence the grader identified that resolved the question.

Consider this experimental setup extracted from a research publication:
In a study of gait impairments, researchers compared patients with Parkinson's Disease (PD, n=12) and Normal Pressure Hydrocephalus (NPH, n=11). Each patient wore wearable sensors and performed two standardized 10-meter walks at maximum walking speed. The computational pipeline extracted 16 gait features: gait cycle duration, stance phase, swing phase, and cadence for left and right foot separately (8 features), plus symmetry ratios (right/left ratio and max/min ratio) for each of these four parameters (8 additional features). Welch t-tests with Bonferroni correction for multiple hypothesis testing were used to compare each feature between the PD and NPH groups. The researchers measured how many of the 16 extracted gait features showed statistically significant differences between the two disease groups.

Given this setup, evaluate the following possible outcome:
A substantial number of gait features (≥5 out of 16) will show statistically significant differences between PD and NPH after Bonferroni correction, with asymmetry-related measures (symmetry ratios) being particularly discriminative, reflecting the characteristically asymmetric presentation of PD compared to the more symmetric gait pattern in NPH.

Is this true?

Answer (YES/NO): NO